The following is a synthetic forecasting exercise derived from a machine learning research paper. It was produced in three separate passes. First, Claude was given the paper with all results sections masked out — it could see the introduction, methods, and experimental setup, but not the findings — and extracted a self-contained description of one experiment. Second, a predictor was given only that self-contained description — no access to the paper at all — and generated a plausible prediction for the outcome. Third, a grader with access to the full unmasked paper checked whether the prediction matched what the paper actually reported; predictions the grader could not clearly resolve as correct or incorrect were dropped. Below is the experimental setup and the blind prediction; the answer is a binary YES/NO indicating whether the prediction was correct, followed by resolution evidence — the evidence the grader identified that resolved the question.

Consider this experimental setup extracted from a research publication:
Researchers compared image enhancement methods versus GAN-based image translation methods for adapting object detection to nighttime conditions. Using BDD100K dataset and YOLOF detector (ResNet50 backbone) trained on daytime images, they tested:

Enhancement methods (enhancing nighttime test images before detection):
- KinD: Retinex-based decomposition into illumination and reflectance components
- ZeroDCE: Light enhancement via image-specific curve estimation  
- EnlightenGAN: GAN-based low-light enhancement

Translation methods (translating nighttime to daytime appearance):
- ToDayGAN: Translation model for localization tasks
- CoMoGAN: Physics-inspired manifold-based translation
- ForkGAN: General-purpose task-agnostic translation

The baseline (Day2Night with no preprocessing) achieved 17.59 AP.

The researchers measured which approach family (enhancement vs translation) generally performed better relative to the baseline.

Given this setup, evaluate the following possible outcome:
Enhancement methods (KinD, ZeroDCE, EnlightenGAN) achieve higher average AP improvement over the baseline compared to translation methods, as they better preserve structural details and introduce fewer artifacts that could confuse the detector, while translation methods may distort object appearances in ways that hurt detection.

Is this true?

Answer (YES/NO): NO